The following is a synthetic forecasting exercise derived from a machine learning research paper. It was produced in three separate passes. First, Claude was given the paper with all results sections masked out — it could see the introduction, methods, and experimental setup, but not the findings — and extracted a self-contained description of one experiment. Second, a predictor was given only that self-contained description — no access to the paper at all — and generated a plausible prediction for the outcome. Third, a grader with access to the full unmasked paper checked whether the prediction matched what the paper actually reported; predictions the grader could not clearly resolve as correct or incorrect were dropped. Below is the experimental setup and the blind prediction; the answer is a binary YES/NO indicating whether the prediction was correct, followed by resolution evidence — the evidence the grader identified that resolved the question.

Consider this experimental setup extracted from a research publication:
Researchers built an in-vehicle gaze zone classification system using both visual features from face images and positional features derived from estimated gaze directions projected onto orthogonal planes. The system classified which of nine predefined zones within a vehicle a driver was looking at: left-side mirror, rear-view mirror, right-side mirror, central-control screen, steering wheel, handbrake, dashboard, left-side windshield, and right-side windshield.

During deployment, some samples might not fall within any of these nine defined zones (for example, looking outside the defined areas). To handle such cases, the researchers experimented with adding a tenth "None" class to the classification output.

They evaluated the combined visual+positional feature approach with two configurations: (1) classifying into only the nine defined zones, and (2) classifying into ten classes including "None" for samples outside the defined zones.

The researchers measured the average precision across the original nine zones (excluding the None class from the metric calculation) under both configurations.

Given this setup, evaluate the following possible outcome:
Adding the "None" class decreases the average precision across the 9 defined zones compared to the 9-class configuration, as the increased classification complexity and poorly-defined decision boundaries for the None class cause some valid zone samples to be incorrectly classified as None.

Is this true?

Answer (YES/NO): YES